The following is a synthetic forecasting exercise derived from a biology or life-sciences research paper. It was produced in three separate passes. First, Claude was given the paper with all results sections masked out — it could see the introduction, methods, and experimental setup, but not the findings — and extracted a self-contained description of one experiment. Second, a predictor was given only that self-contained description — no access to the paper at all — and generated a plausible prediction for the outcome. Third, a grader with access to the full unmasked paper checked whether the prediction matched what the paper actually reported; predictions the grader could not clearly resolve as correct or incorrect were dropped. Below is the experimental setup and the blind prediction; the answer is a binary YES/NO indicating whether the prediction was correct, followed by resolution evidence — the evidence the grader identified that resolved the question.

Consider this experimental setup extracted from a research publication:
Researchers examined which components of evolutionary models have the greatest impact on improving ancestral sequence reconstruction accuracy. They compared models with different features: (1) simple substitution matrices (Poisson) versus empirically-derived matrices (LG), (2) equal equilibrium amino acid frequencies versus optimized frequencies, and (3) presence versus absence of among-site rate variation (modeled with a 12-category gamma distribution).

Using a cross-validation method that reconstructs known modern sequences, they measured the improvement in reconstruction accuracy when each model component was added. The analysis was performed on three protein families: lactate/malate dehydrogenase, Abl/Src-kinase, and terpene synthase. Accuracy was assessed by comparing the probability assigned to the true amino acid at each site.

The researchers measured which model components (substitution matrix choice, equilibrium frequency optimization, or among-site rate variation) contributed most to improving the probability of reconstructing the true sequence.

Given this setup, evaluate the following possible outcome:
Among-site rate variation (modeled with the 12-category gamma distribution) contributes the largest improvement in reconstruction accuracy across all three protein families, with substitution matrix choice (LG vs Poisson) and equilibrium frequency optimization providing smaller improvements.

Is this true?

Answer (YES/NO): YES